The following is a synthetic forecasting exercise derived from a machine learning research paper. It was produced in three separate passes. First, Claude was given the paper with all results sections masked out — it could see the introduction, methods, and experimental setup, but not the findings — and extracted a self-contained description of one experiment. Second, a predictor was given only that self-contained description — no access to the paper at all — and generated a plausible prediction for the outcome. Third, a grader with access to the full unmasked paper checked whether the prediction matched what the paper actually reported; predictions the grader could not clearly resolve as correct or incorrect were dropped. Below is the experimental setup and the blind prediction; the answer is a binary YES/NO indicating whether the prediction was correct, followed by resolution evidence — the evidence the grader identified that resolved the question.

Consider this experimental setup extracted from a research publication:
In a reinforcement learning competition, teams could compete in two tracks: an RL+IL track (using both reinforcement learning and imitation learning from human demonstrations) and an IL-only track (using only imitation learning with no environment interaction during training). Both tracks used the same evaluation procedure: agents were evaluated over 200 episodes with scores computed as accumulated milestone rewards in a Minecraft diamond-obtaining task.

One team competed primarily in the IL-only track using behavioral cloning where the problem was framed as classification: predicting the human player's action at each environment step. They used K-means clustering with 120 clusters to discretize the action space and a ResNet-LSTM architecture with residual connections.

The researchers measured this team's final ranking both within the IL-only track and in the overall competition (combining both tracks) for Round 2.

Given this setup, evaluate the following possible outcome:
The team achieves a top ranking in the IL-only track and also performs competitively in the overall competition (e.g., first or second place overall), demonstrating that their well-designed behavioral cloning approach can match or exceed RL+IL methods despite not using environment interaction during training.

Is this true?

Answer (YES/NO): NO